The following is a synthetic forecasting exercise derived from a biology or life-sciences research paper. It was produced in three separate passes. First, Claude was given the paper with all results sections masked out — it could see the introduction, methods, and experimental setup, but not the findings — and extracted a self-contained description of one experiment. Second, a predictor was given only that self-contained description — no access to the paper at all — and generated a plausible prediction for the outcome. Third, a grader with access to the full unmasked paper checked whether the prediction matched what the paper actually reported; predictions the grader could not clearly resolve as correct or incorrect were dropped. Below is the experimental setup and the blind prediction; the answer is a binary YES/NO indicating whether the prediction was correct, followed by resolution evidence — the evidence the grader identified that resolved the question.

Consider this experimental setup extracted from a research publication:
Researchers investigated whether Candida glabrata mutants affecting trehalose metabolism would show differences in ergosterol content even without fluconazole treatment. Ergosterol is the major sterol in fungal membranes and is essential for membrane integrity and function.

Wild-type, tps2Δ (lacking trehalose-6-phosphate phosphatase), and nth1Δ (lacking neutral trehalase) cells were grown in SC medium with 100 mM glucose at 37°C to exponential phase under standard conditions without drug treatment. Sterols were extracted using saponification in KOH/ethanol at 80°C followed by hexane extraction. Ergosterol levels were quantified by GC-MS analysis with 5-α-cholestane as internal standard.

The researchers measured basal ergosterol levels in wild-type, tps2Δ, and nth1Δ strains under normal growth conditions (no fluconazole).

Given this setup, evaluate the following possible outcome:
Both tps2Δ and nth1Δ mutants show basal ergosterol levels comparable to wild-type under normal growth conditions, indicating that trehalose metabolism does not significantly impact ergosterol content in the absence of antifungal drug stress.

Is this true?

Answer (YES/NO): NO